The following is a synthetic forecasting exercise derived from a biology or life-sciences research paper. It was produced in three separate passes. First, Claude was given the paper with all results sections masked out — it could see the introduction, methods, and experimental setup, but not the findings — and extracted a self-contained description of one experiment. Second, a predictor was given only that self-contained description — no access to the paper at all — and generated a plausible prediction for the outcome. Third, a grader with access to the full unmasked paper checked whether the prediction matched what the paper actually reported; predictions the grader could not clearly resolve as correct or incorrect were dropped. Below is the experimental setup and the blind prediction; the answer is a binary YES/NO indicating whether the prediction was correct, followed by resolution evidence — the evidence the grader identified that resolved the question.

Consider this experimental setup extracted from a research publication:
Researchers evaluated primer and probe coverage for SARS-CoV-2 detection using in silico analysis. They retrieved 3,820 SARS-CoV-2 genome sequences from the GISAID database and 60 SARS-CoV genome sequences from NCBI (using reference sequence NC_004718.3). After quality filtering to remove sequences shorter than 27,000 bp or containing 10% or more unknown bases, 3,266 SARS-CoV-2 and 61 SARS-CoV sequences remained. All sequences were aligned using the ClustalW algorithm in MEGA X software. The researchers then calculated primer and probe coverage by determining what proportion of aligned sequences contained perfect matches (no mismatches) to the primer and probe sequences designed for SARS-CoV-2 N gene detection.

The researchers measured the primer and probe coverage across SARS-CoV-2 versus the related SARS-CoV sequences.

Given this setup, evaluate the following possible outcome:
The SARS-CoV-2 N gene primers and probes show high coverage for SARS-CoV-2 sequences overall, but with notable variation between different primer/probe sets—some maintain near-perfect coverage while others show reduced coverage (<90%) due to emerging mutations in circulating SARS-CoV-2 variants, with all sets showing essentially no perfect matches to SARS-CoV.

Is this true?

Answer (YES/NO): NO